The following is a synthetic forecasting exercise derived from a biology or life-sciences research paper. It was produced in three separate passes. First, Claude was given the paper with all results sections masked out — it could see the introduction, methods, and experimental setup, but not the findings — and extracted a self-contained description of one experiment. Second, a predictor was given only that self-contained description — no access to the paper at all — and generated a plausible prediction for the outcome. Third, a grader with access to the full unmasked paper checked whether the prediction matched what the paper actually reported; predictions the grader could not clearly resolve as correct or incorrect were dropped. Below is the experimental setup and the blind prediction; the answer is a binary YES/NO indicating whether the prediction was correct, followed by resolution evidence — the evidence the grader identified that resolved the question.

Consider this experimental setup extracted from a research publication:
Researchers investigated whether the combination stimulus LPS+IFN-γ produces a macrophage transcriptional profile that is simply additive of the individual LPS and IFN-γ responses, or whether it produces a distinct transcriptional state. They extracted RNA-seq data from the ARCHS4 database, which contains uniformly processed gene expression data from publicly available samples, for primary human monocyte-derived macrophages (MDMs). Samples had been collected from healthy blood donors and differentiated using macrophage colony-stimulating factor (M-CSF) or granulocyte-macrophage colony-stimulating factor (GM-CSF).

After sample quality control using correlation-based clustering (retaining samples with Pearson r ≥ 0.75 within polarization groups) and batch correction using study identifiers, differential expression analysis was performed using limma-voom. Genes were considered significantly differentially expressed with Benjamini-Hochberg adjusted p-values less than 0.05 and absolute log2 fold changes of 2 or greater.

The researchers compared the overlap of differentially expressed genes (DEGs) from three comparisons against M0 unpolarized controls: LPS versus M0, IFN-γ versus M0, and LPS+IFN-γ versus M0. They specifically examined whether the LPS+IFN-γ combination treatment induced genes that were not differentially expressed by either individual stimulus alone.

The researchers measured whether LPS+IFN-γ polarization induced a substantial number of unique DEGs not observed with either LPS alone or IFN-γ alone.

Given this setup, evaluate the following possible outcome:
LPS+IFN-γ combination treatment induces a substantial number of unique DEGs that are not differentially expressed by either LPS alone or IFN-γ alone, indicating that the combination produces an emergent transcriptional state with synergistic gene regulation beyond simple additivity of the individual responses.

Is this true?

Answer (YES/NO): YES